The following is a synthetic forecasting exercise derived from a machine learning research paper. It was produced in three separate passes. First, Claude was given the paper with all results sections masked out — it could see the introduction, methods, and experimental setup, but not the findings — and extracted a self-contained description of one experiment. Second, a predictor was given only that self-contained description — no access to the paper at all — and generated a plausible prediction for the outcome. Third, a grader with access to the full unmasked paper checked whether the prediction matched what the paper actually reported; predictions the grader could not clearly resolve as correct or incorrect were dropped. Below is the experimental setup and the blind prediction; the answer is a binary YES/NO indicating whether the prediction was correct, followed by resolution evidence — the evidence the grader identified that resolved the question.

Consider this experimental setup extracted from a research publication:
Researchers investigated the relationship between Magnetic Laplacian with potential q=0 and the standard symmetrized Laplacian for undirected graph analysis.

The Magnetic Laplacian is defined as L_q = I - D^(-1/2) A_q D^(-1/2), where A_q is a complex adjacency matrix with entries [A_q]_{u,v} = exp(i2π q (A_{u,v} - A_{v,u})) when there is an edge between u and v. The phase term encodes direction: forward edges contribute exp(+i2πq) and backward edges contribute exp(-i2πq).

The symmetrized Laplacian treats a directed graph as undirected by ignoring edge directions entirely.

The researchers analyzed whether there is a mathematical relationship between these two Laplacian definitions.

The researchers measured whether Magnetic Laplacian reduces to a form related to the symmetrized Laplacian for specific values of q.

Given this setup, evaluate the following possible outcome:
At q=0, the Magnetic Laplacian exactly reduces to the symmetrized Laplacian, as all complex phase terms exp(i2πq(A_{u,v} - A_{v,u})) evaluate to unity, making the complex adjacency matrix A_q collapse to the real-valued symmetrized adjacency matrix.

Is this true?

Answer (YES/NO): YES